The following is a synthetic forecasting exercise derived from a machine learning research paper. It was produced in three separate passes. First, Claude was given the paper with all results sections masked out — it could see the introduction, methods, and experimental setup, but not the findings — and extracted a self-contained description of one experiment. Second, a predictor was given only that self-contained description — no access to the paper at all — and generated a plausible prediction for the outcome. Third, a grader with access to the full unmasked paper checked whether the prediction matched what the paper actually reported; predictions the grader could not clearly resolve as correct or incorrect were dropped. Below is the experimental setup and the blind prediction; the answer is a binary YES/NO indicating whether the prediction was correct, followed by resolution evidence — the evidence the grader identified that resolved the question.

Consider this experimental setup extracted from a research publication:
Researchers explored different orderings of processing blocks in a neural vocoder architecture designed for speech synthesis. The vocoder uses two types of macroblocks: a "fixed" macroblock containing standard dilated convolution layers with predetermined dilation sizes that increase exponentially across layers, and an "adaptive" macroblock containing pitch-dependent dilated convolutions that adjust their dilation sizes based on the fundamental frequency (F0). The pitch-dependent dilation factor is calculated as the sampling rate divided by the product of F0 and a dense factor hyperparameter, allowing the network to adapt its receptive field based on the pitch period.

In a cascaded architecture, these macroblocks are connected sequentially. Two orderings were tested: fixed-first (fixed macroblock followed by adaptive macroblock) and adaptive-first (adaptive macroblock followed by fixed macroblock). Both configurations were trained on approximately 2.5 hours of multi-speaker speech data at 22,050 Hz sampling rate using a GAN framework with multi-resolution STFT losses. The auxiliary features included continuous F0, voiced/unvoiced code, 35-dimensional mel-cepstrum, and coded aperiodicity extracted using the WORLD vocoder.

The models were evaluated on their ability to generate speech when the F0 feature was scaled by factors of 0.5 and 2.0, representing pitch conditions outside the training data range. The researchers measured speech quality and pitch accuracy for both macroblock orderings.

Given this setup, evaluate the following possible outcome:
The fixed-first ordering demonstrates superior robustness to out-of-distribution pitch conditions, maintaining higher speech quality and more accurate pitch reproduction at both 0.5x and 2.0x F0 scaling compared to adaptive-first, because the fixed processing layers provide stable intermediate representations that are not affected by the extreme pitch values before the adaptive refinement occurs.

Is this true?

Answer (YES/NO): NO